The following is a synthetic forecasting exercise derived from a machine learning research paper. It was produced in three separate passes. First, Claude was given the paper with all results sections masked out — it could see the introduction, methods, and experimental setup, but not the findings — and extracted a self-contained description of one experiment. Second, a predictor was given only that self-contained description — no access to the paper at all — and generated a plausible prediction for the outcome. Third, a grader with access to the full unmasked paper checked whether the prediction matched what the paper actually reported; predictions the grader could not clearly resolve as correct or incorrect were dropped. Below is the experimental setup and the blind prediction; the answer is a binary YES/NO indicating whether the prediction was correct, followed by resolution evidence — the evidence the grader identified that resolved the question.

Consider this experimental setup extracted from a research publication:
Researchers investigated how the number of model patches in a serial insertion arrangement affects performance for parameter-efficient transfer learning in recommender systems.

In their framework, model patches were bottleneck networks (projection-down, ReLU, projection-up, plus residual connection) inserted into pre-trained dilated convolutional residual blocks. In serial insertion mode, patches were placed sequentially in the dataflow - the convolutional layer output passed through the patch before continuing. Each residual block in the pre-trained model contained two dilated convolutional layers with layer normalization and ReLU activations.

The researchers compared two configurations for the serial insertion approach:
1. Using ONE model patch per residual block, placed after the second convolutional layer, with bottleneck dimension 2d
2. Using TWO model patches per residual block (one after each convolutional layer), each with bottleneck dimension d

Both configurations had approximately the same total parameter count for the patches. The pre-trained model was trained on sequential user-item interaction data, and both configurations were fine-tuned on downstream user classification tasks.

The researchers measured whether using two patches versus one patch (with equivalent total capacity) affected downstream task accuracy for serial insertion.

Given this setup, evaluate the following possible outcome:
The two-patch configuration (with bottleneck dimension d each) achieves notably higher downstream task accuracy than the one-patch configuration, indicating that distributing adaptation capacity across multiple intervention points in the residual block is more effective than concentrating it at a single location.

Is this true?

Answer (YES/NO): NO